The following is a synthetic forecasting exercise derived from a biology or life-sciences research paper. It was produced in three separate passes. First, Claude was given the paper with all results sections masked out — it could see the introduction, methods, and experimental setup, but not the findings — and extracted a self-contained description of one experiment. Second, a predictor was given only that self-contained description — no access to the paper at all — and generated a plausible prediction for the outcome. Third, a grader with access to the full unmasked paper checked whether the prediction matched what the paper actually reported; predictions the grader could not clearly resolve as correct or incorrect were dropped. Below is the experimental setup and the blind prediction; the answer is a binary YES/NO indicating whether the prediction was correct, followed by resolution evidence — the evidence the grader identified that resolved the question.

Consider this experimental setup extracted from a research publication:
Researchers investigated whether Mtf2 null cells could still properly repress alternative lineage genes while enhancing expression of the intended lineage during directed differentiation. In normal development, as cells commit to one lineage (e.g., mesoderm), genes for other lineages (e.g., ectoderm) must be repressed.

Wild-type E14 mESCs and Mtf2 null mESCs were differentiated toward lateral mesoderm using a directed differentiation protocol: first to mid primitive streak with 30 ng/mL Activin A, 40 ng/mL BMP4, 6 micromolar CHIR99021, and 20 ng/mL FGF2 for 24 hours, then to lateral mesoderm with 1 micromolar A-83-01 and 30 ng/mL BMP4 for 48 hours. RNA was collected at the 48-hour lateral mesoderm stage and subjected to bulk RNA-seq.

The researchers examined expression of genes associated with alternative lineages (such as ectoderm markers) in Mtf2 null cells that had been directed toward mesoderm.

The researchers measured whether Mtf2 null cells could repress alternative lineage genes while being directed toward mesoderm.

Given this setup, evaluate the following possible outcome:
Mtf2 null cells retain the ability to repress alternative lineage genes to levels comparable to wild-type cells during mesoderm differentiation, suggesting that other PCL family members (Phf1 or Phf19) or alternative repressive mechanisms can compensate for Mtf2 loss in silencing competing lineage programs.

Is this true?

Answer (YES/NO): NO